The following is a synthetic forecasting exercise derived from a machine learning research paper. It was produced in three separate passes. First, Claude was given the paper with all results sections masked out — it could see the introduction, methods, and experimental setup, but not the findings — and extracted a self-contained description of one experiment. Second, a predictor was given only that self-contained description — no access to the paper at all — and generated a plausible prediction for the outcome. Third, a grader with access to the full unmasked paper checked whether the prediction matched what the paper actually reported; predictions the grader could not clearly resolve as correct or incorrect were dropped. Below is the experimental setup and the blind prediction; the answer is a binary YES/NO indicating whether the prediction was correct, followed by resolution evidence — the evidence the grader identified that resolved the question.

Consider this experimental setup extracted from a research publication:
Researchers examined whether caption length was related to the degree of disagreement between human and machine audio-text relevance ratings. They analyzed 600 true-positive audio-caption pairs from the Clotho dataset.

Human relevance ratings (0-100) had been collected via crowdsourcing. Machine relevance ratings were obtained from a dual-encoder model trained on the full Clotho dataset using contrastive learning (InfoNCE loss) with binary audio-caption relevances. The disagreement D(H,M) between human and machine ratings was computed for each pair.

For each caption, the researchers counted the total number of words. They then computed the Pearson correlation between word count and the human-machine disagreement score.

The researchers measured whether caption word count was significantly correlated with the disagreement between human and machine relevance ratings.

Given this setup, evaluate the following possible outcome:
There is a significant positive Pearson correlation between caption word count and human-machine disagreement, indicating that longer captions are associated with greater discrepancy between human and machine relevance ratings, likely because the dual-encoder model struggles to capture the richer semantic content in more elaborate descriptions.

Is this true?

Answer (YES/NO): YES